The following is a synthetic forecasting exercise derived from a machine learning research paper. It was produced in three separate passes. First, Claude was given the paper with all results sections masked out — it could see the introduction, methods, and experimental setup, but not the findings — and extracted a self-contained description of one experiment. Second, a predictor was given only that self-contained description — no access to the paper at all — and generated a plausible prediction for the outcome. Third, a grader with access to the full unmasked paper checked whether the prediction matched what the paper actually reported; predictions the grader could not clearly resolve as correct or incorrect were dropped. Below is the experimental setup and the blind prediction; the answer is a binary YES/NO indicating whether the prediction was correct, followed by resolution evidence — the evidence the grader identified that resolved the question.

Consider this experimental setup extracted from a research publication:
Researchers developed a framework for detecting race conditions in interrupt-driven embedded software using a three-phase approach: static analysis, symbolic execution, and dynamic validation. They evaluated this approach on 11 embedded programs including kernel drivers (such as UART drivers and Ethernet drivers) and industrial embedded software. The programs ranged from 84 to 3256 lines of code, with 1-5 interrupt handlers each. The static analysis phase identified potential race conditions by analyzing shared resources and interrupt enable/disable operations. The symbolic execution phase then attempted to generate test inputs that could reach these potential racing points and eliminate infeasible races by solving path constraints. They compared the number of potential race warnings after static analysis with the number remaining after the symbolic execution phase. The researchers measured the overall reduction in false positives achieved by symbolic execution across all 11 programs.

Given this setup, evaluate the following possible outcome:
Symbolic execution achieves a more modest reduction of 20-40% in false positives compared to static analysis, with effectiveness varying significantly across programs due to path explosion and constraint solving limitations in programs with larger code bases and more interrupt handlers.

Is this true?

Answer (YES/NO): NO